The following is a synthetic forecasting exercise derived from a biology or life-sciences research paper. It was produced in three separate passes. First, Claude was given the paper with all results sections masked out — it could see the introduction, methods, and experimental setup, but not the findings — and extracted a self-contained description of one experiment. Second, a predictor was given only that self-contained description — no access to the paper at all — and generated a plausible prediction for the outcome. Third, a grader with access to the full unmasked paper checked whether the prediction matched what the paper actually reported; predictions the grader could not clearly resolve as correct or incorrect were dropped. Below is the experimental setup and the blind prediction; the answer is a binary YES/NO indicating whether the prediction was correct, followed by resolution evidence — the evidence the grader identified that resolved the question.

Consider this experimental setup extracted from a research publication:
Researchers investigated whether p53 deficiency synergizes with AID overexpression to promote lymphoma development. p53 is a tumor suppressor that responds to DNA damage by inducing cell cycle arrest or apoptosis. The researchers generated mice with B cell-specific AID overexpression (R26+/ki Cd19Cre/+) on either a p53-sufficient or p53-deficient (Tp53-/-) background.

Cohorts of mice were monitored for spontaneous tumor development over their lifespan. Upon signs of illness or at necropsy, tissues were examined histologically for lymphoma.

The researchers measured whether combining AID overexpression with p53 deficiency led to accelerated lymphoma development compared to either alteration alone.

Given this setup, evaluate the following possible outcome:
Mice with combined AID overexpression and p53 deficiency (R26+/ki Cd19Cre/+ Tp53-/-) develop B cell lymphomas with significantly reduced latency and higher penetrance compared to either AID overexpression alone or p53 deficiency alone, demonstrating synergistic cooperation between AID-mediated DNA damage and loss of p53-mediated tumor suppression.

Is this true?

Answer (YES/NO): NO